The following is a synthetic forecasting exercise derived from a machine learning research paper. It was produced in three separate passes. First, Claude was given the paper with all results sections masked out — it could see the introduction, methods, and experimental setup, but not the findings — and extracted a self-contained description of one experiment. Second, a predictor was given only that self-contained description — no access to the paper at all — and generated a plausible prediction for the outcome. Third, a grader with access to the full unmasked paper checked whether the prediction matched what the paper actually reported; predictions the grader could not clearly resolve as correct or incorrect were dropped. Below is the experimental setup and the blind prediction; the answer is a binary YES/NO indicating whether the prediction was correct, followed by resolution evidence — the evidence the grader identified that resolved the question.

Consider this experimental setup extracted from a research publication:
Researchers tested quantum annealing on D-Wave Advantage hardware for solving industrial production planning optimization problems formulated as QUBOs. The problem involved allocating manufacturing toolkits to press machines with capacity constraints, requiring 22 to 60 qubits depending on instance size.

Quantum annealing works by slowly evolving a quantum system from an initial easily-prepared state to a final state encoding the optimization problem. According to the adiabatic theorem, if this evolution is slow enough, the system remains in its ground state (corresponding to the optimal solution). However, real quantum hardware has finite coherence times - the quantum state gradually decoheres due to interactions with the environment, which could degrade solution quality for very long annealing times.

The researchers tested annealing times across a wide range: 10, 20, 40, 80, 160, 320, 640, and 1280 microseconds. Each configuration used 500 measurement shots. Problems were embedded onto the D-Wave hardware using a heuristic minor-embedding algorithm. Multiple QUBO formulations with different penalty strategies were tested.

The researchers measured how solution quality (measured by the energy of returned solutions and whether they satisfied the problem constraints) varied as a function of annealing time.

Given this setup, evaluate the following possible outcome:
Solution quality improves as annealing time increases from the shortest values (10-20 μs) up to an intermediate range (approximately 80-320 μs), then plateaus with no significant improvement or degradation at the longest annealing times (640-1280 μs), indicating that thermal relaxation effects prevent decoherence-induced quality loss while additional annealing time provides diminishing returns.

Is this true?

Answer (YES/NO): NO